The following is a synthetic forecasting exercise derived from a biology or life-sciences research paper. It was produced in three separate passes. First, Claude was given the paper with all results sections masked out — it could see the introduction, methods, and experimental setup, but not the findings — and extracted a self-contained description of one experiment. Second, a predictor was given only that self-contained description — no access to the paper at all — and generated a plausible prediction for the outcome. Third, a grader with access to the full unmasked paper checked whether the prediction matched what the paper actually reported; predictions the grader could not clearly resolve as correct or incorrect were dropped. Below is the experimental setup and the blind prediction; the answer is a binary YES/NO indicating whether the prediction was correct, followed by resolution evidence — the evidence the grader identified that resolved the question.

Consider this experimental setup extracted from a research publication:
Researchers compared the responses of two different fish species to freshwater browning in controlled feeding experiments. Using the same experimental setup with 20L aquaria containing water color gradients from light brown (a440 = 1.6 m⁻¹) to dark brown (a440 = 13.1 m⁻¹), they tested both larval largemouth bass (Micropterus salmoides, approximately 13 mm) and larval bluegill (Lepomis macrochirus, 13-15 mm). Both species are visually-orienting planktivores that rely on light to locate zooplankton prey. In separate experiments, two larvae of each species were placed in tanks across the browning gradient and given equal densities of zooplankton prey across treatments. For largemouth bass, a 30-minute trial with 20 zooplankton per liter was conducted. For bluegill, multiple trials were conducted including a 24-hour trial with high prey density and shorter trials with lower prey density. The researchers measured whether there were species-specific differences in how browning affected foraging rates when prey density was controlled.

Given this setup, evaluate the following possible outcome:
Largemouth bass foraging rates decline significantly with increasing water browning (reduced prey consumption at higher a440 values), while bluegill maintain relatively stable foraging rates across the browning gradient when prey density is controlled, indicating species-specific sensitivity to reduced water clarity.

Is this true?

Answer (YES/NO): NO